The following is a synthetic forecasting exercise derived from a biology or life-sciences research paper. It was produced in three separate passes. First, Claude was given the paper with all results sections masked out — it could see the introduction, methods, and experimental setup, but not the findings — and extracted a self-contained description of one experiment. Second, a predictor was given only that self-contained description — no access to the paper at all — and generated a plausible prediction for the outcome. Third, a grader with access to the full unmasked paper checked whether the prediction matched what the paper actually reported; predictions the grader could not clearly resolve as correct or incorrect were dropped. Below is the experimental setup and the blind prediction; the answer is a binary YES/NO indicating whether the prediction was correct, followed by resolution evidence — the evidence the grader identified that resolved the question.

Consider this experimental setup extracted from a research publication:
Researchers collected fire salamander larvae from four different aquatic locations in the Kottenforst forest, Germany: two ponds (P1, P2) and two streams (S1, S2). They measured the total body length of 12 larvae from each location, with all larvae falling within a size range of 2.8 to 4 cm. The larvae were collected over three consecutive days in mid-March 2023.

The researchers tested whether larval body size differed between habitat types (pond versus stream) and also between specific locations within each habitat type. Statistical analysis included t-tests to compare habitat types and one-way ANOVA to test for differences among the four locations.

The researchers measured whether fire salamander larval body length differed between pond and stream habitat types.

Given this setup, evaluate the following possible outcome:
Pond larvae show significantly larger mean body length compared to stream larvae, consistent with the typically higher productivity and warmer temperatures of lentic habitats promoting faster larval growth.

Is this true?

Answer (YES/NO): NO